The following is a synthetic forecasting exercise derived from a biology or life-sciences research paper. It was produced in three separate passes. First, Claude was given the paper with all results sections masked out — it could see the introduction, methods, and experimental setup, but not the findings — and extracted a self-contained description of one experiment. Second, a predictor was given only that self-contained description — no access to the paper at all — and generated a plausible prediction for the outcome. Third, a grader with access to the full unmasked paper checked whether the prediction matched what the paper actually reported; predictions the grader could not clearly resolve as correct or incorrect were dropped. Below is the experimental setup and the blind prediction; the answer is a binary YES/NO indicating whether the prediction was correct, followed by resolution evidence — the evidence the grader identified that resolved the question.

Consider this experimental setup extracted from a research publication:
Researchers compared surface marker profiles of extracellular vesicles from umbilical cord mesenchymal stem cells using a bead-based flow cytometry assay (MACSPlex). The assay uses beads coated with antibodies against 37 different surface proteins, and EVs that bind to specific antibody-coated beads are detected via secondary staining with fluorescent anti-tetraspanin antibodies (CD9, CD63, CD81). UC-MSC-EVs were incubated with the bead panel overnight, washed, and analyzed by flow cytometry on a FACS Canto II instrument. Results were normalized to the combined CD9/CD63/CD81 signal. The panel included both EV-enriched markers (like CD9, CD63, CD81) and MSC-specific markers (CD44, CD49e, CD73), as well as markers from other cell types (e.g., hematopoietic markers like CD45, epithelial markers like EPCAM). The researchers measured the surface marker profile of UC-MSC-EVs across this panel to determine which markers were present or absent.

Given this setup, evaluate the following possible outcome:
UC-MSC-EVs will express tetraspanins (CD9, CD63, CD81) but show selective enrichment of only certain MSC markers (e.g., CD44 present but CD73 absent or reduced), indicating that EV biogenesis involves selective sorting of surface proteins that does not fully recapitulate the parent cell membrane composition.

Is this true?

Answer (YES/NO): NO